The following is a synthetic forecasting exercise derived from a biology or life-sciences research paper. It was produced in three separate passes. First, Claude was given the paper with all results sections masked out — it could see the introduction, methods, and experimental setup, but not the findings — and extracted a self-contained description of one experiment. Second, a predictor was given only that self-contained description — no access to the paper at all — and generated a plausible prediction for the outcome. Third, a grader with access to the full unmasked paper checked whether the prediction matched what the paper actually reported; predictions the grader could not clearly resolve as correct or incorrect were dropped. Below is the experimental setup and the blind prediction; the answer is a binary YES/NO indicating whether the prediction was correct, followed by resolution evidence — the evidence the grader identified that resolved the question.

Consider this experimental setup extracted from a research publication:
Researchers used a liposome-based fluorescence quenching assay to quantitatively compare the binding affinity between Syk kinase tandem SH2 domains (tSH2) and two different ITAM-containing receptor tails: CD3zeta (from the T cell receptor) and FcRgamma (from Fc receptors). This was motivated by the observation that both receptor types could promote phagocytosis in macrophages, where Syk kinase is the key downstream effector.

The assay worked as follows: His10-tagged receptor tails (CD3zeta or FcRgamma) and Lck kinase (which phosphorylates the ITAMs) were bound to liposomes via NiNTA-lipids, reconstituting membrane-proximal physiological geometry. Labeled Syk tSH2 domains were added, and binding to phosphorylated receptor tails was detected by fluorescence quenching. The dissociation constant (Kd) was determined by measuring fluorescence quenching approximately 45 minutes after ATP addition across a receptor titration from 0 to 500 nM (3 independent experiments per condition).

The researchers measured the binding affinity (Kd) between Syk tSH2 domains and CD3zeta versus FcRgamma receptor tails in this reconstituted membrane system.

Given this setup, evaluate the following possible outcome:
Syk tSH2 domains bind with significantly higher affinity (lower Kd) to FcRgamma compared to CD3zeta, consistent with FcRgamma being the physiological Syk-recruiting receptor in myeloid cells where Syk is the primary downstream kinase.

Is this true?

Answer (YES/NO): NO